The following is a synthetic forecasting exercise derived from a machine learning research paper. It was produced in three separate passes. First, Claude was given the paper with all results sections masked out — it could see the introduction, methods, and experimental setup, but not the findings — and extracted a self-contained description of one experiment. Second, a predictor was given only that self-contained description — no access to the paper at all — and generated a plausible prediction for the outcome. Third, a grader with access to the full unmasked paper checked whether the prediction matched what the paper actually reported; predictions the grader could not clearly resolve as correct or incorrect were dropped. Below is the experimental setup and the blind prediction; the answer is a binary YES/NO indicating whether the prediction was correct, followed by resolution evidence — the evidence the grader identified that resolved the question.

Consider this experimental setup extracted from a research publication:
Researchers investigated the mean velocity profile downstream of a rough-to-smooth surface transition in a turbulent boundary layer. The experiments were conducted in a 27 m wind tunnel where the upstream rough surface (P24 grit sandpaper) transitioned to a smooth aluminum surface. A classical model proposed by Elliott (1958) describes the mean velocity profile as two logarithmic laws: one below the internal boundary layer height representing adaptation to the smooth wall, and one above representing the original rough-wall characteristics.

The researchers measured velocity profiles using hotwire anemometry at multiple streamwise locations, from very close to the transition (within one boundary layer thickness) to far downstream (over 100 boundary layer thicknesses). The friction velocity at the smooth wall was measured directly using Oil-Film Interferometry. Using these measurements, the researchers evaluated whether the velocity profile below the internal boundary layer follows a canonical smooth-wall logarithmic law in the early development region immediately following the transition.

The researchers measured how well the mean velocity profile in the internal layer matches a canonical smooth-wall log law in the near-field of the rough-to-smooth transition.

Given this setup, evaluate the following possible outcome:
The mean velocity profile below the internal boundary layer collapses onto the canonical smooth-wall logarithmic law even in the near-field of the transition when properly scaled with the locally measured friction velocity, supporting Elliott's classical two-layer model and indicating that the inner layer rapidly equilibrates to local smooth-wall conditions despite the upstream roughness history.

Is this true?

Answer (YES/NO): NO